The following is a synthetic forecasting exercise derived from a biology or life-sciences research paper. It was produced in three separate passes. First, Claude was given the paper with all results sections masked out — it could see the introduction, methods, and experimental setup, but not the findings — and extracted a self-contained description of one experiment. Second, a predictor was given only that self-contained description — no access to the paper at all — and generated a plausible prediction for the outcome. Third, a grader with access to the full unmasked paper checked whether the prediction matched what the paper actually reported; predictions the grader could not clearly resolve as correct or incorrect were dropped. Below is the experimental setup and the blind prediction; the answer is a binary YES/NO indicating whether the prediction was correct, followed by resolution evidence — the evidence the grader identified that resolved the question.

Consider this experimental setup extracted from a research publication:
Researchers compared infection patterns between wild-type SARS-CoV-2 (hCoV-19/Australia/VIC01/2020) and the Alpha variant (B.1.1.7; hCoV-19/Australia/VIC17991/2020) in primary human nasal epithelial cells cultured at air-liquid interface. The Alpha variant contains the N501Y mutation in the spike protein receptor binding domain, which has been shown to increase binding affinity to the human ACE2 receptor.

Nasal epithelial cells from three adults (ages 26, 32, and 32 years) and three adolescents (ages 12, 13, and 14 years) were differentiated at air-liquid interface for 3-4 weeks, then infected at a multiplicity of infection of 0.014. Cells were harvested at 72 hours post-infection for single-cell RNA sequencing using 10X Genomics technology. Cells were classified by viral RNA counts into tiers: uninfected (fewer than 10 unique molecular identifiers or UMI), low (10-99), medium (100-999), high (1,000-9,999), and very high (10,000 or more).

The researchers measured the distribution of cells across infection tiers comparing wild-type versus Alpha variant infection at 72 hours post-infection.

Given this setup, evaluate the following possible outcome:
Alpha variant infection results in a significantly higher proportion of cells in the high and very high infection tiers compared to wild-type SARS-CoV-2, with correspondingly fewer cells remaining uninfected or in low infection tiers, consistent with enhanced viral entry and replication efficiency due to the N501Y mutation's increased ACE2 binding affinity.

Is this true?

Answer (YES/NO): YES